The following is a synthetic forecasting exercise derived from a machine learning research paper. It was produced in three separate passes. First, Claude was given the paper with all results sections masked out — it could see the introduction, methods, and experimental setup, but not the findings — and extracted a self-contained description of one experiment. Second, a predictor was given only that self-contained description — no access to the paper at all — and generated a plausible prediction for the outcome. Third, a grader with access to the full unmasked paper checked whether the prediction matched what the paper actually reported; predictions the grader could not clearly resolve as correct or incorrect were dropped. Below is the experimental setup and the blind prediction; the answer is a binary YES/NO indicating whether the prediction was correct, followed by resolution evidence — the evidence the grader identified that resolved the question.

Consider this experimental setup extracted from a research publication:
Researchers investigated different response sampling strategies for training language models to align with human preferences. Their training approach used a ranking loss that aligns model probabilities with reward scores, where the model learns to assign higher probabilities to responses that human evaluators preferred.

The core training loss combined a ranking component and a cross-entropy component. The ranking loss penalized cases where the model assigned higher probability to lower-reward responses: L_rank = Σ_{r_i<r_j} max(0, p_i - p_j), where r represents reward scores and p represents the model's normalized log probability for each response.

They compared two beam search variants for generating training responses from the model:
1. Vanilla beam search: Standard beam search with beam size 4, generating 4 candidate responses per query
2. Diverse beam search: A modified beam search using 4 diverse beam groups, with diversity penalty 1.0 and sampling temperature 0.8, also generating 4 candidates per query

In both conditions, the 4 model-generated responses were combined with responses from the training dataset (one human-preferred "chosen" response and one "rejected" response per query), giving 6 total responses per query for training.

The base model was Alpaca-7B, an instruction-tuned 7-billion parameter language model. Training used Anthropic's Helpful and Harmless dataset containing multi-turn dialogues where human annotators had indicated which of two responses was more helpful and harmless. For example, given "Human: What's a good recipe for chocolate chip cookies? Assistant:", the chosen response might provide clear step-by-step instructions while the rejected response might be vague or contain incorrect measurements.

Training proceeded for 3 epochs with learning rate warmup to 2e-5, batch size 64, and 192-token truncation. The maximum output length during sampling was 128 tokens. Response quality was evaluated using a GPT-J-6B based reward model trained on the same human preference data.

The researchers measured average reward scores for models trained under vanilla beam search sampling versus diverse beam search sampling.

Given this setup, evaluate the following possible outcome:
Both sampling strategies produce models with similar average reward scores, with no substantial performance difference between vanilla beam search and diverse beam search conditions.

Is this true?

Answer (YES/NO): YES